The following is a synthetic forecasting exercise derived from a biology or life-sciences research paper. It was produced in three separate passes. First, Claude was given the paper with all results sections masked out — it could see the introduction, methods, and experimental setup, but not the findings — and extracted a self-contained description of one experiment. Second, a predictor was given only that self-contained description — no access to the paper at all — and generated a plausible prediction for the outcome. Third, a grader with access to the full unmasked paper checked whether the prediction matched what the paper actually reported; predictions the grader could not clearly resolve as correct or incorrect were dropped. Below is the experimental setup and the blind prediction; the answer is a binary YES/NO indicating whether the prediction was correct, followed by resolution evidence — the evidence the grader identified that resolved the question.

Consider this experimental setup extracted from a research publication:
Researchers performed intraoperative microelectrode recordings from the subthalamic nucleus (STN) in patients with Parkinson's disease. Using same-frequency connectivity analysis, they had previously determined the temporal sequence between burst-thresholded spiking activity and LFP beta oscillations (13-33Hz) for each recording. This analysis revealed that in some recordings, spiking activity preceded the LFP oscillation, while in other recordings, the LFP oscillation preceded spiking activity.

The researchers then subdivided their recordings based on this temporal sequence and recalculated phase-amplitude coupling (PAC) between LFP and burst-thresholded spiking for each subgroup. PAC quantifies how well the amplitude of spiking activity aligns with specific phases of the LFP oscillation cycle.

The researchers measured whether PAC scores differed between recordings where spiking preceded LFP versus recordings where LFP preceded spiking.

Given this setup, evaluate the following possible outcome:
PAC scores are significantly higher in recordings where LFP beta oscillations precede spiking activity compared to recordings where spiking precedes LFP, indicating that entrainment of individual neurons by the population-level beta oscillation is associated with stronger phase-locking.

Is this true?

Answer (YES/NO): NO